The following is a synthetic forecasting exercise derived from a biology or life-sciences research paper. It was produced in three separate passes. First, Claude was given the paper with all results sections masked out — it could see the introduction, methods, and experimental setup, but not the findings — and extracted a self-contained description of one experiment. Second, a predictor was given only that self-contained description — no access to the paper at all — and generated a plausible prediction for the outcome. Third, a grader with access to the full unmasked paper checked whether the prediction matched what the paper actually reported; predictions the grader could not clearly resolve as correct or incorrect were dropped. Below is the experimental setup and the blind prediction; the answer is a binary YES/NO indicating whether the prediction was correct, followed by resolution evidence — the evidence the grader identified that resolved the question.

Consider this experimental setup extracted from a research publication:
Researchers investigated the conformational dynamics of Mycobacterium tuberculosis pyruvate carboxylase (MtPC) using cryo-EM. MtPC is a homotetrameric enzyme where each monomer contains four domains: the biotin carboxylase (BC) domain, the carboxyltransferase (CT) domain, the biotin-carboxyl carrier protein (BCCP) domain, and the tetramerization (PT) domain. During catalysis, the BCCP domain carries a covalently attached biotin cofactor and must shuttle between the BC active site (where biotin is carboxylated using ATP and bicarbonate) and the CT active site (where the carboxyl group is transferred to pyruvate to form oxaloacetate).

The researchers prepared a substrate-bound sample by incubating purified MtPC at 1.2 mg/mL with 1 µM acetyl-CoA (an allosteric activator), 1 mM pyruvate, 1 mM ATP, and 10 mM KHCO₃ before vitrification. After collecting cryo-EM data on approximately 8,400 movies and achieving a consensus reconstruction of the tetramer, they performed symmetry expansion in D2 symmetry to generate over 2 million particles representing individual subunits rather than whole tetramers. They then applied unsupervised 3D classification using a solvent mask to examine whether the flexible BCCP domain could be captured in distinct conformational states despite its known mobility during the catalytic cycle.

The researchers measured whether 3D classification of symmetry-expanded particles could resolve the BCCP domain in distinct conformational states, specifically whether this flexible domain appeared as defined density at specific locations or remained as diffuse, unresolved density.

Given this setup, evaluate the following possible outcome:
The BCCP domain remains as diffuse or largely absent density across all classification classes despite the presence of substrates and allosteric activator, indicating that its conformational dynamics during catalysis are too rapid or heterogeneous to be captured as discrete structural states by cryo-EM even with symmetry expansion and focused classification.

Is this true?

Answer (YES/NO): NO